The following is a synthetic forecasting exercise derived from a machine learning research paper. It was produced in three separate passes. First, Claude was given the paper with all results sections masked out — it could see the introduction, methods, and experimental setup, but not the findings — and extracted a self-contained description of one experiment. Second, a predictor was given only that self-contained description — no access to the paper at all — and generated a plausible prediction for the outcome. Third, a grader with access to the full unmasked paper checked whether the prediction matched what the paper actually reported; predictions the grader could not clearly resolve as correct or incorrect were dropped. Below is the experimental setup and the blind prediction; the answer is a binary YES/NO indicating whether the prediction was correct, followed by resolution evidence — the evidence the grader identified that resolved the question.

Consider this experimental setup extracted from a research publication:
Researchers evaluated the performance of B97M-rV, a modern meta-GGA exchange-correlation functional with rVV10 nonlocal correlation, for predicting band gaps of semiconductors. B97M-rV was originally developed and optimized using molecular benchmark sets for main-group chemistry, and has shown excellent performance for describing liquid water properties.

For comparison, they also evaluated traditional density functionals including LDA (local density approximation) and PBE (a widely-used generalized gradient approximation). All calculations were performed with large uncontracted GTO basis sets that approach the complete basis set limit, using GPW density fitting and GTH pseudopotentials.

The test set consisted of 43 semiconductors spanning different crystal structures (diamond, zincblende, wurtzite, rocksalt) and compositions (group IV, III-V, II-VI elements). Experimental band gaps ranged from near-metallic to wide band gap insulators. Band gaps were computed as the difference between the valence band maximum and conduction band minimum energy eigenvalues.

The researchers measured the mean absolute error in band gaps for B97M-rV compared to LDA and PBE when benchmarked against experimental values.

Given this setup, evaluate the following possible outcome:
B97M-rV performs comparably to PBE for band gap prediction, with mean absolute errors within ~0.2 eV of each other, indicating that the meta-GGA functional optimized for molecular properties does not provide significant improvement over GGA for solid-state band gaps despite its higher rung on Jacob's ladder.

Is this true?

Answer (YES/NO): NO